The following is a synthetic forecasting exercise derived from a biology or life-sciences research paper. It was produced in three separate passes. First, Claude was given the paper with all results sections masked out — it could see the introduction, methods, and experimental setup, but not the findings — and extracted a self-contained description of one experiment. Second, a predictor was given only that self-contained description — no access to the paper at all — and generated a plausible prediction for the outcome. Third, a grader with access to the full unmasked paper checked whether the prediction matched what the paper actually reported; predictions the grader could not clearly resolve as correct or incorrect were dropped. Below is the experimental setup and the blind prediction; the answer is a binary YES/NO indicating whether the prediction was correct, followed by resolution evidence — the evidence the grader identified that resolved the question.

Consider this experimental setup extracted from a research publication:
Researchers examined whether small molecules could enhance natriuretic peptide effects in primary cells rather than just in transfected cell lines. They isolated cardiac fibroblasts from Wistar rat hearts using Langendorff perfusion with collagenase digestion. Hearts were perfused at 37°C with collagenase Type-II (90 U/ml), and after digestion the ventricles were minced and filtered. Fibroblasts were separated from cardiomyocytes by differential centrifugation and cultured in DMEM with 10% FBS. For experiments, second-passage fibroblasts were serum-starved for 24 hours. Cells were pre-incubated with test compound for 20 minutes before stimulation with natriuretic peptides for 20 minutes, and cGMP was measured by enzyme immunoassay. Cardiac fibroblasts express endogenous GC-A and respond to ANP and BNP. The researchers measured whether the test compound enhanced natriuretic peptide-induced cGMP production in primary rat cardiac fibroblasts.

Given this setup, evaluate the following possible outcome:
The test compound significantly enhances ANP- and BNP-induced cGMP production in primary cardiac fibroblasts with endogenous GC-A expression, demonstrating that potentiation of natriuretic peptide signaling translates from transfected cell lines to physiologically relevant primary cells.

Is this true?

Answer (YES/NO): NO